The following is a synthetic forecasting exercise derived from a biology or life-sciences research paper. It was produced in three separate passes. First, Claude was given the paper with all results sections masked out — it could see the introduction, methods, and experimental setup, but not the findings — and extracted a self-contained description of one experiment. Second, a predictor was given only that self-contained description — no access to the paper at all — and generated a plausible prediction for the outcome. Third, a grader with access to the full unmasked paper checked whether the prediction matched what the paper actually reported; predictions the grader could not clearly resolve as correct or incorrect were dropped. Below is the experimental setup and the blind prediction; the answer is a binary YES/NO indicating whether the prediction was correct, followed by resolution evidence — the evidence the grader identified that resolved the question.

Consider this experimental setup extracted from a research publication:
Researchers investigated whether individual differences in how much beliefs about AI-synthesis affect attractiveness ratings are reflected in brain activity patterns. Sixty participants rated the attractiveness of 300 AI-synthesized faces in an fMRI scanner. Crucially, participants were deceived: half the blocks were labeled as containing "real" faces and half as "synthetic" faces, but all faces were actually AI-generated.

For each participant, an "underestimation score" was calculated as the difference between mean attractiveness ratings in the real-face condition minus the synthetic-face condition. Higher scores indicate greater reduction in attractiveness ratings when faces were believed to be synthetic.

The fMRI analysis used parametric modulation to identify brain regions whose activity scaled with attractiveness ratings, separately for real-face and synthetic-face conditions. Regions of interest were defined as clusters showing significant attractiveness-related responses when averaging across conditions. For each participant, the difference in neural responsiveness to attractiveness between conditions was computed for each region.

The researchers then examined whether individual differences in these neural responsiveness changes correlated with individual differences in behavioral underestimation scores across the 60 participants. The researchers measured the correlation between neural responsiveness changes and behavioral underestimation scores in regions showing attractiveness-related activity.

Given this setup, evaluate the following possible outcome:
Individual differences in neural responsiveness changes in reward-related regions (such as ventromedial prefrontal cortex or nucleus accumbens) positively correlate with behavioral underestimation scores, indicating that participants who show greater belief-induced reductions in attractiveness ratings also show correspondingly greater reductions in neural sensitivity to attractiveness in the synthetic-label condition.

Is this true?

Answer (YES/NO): NO